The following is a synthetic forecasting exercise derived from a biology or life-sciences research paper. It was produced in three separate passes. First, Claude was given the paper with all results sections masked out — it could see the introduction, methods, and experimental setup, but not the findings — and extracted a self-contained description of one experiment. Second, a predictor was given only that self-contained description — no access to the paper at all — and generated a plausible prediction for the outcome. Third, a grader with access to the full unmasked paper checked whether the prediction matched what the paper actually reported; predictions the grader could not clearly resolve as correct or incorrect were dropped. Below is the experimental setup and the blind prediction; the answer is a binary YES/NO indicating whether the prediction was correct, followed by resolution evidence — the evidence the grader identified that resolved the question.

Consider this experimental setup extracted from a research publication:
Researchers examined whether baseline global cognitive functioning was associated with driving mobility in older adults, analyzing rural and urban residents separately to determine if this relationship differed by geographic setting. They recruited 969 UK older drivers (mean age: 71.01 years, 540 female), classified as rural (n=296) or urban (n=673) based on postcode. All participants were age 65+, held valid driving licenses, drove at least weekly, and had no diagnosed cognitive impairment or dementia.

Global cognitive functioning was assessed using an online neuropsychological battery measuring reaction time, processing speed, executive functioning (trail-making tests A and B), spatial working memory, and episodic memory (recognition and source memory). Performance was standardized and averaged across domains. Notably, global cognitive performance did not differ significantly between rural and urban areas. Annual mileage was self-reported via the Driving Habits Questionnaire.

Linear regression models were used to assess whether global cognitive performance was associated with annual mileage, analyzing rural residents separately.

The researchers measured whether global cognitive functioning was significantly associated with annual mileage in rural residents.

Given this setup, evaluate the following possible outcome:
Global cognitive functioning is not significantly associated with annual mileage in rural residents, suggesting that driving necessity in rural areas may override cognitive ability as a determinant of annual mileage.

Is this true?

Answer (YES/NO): YES